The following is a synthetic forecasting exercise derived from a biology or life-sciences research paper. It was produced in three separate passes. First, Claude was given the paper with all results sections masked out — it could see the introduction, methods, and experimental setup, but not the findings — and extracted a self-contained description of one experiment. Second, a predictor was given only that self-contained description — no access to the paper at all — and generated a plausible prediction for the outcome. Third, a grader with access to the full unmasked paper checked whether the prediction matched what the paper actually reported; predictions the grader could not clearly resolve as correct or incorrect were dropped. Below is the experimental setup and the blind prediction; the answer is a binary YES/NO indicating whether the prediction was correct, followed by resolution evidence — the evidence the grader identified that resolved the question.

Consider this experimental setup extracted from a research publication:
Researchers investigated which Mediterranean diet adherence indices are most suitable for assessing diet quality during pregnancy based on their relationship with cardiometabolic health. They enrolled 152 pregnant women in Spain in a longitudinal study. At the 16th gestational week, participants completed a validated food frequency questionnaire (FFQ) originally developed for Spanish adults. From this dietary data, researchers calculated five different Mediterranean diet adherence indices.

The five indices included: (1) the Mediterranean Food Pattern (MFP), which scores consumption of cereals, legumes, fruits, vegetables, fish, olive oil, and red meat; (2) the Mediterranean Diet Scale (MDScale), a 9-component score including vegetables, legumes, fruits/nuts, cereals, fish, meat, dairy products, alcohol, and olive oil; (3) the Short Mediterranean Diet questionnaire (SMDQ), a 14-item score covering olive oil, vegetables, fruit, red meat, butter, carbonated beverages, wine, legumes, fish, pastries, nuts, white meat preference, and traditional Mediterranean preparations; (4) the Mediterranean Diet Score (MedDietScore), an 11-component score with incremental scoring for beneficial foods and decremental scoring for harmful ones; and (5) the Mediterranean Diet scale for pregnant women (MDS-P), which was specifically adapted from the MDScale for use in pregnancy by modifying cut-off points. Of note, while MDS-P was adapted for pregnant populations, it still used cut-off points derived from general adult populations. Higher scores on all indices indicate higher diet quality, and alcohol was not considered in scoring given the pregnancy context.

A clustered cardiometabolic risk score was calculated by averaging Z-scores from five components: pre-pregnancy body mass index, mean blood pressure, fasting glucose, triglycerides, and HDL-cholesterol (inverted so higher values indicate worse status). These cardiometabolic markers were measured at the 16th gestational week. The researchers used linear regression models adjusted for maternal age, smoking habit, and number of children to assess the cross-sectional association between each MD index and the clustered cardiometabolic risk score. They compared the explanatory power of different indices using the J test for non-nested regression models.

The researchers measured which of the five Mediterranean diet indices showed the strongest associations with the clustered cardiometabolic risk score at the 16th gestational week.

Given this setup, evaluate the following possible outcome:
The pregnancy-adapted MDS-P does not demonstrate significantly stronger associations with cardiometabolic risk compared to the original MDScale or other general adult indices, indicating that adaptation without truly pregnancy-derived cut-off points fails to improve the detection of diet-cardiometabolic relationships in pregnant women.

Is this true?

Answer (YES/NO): YES